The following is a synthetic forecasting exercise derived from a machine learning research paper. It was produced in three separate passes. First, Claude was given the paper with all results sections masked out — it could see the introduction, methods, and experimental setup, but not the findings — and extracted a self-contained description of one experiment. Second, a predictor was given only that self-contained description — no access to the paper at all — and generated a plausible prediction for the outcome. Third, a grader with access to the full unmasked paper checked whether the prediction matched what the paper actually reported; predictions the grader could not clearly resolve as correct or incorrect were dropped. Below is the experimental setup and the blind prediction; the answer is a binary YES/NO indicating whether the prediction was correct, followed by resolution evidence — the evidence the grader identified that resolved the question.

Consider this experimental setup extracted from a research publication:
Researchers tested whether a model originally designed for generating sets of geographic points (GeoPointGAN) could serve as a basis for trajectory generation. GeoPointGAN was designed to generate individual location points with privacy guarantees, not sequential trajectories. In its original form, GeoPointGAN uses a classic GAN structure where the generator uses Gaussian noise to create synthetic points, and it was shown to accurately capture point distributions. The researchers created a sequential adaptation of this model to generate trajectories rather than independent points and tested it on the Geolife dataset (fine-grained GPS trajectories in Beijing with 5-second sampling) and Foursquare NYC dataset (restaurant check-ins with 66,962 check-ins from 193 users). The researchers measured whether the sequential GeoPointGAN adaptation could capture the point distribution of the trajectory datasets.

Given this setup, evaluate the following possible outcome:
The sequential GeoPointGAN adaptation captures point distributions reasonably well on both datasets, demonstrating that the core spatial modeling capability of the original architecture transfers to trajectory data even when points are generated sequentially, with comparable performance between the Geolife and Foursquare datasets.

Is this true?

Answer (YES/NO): NO